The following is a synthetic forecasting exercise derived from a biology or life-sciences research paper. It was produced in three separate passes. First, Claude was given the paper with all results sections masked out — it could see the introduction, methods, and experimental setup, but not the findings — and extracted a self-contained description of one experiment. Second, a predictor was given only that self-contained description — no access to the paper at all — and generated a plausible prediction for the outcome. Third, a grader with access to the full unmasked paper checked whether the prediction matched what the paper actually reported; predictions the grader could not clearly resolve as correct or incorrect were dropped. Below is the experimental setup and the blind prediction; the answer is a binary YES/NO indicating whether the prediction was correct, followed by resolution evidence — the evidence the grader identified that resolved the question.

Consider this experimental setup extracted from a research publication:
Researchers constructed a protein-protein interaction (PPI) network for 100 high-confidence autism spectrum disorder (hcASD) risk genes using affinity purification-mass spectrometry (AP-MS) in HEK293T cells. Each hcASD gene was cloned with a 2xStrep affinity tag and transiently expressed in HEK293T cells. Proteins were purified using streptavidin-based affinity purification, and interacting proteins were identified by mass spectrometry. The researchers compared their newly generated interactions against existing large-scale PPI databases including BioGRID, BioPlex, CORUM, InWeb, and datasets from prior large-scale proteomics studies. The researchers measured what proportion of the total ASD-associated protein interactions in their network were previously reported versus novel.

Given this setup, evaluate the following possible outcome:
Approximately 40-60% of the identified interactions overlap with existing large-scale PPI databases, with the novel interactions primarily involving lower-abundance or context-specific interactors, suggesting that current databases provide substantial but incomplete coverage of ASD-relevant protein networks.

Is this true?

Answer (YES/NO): NO